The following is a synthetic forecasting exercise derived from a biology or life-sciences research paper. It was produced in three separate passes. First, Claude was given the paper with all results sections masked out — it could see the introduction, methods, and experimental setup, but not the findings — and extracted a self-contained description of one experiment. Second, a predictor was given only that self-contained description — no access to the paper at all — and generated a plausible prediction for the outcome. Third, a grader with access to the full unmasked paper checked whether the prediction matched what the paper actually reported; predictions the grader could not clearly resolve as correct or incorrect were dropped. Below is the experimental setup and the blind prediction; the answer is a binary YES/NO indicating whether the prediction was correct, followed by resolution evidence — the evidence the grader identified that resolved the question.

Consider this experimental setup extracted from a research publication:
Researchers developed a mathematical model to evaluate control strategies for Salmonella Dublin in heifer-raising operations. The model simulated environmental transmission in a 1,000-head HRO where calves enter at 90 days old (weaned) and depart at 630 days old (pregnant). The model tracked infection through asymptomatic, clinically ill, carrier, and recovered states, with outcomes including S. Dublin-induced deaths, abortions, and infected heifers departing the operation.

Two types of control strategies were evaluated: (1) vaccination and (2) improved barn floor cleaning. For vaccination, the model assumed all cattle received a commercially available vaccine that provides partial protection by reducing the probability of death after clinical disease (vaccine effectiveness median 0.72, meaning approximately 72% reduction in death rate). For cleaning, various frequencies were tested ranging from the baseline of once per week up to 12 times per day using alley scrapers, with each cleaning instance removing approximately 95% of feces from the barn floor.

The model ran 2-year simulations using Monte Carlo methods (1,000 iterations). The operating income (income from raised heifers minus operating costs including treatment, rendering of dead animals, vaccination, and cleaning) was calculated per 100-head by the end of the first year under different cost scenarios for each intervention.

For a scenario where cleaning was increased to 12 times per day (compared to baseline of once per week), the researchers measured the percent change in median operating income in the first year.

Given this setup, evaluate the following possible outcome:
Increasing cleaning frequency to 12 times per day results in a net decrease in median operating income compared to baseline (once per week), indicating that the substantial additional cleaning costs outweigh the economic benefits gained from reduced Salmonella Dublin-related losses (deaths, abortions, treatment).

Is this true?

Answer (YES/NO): NO